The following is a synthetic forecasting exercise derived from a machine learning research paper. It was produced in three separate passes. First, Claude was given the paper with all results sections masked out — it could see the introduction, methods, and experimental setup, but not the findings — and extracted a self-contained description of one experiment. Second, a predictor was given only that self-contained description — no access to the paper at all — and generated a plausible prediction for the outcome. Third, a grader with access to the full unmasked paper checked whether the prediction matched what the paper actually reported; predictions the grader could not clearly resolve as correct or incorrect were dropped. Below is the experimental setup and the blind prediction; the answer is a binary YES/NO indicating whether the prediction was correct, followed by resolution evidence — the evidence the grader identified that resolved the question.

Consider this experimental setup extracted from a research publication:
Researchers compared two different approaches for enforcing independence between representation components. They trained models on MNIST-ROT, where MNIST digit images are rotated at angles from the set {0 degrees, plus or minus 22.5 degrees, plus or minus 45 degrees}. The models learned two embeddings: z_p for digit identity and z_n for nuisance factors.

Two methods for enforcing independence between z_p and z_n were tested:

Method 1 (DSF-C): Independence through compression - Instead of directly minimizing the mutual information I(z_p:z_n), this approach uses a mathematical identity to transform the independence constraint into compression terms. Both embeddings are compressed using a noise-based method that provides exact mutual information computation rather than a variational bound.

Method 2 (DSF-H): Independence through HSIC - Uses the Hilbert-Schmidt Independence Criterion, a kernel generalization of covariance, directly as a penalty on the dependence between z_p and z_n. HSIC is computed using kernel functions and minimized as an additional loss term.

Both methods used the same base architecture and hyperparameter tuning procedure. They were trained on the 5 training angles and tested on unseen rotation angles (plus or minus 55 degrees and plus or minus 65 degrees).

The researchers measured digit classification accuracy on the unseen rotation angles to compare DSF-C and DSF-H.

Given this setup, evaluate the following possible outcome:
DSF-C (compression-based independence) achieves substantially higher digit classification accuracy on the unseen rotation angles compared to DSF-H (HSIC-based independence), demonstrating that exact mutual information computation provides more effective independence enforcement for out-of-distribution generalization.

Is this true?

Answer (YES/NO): NO